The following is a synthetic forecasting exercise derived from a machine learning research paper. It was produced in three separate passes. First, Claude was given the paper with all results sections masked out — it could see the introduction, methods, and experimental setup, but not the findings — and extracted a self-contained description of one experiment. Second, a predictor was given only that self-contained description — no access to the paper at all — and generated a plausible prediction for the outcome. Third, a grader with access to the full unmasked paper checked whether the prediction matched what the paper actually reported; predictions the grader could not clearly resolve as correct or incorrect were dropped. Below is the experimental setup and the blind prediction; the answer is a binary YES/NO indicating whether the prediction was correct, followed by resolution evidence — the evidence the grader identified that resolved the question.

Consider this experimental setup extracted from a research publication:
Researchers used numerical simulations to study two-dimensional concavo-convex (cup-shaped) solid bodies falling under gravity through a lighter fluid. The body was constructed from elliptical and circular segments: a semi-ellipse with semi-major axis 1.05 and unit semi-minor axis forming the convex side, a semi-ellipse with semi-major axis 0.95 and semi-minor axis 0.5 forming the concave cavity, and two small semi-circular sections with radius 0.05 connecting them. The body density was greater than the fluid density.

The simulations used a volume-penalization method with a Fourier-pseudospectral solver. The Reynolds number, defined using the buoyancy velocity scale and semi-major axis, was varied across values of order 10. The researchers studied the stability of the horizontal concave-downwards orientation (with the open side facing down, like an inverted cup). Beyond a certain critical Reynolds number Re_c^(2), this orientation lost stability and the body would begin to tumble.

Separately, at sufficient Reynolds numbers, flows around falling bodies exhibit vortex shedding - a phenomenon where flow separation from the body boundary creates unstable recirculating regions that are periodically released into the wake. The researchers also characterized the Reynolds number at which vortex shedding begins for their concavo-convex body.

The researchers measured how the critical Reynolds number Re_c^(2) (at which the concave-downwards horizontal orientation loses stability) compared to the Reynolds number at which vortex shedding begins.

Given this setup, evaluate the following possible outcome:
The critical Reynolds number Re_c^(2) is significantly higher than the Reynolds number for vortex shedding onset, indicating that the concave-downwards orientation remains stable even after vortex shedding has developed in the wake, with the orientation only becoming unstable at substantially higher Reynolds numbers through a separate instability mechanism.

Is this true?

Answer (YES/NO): NO